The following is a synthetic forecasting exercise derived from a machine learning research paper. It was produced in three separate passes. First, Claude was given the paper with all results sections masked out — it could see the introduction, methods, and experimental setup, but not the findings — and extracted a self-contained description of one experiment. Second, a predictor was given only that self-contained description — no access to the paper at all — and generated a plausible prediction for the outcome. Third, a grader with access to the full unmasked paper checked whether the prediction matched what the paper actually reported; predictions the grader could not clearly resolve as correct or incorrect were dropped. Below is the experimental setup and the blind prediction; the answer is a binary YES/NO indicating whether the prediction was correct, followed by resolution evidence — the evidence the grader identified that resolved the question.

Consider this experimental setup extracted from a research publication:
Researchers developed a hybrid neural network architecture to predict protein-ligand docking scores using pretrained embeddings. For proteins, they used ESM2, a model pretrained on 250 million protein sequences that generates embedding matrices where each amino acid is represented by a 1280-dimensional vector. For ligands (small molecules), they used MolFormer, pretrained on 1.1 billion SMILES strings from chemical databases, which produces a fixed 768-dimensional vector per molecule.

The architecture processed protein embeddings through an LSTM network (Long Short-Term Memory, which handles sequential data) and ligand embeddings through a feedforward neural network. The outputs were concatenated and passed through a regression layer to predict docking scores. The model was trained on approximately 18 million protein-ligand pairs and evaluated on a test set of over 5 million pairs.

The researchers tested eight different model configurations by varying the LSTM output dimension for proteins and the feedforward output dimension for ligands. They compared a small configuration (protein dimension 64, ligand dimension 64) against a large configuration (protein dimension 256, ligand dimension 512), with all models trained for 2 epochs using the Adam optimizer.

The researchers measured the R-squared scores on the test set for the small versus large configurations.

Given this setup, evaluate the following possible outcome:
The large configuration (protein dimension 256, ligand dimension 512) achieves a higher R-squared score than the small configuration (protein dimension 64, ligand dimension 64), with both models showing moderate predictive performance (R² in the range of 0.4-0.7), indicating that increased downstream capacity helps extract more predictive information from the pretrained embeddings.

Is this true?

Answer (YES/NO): NO